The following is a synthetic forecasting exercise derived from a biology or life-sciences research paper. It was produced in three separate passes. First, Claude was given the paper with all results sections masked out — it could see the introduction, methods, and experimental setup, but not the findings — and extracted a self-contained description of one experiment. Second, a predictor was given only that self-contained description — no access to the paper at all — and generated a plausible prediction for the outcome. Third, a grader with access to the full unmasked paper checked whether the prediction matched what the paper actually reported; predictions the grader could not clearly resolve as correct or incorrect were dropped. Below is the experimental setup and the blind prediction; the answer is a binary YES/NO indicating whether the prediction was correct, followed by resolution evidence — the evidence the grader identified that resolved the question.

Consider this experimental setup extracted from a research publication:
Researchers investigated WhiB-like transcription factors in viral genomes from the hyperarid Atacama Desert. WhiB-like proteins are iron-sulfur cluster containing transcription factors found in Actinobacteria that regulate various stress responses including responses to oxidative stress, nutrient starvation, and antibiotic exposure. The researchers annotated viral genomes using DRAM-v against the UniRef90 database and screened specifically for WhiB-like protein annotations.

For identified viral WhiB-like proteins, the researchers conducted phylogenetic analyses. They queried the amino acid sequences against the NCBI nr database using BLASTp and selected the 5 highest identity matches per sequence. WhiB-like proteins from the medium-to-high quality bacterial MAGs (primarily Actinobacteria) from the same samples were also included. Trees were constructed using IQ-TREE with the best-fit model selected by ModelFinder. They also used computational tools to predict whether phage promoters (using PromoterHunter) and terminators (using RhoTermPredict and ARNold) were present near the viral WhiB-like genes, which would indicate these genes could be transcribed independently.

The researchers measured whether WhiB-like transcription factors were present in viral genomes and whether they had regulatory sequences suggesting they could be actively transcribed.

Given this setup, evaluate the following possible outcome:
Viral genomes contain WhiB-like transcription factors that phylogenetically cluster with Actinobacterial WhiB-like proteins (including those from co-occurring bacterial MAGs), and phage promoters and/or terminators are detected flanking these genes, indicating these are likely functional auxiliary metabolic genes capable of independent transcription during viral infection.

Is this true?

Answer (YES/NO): NO